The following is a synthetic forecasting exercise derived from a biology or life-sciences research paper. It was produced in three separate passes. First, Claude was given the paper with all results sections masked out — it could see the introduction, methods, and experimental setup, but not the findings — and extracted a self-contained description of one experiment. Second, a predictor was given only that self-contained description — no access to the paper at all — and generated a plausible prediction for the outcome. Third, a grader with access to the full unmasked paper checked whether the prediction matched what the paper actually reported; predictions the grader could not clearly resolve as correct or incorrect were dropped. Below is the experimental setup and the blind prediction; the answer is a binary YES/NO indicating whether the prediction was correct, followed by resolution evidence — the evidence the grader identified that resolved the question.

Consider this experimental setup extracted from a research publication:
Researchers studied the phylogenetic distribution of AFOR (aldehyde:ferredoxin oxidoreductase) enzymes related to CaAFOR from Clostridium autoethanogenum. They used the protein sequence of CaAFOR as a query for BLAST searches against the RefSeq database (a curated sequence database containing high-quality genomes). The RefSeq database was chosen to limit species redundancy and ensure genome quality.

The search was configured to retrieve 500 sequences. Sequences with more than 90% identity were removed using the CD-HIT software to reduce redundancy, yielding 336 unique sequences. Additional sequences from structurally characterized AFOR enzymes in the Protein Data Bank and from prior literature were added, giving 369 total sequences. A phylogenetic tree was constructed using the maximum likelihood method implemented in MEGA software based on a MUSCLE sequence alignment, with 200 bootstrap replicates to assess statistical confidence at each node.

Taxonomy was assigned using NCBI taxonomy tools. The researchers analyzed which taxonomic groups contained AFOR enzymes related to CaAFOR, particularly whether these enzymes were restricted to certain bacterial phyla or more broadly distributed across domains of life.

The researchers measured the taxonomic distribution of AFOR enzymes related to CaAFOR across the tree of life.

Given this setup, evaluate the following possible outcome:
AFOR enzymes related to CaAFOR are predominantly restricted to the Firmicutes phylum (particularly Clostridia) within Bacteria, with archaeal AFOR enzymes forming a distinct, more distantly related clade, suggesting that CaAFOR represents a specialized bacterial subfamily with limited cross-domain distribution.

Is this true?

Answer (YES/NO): NO